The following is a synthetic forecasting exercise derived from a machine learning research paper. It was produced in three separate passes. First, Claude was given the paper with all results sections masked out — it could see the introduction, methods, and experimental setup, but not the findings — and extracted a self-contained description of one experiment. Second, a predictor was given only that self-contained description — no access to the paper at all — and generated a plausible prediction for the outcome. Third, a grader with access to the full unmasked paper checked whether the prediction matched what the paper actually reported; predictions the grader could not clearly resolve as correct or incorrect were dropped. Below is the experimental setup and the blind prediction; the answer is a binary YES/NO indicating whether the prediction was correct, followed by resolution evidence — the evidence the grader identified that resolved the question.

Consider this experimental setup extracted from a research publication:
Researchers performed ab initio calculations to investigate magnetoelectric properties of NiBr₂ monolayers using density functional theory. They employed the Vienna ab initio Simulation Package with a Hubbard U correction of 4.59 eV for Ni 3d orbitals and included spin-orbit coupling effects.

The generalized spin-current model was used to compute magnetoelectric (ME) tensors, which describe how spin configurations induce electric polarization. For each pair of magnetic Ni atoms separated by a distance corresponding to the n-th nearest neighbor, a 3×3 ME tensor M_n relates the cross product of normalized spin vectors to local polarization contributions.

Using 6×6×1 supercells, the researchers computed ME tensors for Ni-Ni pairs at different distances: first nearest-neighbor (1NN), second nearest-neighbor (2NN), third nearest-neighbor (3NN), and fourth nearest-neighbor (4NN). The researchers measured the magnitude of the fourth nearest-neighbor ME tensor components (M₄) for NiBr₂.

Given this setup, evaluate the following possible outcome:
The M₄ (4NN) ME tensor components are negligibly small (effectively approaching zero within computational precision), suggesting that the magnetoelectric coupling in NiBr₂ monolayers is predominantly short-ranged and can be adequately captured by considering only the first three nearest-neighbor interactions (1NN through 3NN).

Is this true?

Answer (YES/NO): YES